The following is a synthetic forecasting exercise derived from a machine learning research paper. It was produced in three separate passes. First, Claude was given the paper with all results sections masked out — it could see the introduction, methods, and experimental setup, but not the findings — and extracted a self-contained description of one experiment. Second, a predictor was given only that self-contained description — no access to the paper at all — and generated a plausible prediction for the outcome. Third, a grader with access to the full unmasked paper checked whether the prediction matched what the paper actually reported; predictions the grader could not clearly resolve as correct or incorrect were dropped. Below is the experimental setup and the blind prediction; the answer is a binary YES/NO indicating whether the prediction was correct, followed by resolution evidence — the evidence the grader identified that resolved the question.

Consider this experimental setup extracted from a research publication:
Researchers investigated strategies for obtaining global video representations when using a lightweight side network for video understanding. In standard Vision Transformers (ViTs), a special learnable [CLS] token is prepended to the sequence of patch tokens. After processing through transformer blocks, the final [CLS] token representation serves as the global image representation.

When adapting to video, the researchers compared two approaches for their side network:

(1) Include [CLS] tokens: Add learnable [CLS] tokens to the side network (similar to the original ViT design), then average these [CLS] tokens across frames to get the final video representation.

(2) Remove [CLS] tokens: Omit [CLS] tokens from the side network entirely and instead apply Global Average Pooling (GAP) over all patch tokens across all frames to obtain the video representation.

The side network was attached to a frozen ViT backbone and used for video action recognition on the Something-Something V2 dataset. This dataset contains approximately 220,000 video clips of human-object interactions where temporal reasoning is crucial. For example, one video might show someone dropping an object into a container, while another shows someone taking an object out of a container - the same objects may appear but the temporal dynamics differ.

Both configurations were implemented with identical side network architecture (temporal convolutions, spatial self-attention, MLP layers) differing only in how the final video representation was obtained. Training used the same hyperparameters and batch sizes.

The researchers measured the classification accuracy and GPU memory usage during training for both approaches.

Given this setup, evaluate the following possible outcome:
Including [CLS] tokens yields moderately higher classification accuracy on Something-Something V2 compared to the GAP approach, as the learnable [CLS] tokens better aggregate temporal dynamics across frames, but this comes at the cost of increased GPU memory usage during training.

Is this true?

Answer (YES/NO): NO